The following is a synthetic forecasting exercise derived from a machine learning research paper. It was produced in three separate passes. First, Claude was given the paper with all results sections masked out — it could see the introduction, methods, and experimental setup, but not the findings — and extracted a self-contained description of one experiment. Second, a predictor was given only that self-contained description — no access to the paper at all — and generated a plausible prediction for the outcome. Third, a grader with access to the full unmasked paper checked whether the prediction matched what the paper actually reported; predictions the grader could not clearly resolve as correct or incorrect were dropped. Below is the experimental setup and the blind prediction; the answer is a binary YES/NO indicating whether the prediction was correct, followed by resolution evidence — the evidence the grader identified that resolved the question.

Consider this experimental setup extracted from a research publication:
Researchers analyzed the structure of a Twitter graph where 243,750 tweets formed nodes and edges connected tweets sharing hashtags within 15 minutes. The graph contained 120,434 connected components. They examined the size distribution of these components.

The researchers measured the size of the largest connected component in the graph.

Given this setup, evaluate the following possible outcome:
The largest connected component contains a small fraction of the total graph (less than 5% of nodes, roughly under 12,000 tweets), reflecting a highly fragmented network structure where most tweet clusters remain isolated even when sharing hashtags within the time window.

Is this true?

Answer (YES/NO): NO